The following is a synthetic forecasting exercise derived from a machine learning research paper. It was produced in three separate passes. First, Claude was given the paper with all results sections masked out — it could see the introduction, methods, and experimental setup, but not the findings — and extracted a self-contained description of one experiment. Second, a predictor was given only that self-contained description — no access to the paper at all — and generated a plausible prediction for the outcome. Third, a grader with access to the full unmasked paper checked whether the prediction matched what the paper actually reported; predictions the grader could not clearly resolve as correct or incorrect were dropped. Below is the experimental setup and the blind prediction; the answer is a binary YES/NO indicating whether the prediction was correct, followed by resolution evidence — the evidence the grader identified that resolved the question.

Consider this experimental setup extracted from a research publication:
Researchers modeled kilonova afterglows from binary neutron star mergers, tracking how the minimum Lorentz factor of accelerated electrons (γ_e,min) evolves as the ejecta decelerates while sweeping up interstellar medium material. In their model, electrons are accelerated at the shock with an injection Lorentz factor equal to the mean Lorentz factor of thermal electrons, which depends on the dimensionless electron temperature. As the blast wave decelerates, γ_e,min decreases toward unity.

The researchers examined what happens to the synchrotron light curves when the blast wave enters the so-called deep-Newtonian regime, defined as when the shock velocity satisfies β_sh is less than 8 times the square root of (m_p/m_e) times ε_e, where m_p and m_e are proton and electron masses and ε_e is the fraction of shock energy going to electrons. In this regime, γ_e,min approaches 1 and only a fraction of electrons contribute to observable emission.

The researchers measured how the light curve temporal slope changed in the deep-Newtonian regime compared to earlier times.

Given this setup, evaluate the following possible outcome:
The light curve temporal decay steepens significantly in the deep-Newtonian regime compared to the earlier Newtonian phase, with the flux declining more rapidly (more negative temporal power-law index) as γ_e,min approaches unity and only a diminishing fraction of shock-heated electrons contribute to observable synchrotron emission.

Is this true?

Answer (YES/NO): NO